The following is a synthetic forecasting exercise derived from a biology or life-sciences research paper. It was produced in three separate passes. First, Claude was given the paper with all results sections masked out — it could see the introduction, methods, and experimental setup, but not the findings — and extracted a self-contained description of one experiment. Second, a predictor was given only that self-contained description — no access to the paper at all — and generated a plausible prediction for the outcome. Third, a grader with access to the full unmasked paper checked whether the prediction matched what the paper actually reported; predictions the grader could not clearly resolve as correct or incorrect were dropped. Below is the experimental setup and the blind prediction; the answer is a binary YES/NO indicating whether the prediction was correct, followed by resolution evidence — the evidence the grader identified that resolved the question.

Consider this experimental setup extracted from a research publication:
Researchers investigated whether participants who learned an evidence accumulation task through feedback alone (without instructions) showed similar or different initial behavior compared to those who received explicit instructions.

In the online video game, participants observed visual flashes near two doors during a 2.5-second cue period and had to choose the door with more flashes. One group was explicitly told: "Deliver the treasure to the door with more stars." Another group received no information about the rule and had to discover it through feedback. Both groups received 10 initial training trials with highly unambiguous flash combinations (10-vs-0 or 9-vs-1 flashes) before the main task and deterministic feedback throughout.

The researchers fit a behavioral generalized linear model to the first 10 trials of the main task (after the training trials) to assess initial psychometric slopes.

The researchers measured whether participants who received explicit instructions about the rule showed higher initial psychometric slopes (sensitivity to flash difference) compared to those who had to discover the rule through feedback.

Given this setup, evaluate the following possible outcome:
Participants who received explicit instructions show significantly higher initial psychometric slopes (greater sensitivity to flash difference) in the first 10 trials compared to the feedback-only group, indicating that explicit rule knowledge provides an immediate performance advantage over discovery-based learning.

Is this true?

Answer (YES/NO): NO